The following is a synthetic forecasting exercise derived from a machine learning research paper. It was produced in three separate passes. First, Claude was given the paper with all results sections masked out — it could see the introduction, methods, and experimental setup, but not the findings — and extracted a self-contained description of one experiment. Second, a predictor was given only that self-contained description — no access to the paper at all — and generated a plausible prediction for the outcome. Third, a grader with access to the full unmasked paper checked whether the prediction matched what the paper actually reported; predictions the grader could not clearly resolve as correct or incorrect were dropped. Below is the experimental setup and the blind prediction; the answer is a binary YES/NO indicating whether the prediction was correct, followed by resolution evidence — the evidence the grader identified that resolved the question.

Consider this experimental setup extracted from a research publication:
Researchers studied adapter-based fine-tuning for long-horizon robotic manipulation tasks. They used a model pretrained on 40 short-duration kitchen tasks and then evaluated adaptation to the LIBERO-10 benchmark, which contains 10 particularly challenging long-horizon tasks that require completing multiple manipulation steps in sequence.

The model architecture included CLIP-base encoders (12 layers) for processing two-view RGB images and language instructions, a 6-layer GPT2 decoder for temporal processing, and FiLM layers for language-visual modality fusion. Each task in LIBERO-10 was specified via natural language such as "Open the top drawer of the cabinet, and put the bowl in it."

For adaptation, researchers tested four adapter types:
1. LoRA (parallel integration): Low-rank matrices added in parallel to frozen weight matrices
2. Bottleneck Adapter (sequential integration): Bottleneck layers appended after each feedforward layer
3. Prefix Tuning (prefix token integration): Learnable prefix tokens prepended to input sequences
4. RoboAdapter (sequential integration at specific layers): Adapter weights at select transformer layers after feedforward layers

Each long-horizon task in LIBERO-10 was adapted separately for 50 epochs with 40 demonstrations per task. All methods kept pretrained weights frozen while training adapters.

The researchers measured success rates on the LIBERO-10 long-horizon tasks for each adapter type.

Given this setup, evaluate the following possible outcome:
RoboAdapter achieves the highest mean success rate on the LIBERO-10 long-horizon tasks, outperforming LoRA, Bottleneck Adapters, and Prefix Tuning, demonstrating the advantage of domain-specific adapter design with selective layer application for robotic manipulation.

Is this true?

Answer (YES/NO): NO